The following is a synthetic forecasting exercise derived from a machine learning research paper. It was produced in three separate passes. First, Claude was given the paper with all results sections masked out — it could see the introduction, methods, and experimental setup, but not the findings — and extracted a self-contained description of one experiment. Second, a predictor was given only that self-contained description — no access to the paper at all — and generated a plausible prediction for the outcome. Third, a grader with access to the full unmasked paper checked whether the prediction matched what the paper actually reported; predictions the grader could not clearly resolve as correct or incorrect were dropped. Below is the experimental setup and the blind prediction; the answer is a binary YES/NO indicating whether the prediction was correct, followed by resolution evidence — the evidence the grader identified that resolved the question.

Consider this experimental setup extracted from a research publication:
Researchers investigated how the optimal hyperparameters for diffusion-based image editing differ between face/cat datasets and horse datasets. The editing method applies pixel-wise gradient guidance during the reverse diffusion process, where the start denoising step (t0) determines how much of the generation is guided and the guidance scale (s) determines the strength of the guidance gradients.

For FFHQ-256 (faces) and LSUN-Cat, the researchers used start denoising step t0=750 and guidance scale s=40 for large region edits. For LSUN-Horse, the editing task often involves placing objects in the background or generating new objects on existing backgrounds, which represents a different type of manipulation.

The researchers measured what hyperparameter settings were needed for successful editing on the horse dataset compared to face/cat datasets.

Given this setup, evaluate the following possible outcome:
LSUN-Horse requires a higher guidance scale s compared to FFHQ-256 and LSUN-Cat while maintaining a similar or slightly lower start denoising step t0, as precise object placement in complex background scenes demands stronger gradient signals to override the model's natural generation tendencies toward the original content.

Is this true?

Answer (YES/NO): NO